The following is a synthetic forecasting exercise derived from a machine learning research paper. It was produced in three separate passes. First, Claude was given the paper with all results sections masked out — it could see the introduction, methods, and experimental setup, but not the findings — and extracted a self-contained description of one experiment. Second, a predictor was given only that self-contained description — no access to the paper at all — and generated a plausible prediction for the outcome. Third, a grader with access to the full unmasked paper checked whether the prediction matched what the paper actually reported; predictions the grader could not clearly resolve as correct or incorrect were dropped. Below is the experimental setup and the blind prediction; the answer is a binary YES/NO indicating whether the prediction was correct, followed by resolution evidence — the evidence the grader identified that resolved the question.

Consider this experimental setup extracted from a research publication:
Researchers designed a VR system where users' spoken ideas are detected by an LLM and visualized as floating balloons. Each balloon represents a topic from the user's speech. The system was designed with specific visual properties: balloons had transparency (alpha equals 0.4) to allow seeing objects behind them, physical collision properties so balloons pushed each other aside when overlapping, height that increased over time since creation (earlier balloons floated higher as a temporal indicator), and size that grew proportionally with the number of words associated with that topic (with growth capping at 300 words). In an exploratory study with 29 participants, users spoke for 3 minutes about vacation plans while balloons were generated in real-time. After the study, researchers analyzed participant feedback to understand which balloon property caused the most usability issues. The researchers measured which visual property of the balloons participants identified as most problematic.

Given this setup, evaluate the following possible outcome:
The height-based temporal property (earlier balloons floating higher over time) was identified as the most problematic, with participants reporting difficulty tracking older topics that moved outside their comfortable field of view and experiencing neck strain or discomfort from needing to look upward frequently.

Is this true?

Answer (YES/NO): NO